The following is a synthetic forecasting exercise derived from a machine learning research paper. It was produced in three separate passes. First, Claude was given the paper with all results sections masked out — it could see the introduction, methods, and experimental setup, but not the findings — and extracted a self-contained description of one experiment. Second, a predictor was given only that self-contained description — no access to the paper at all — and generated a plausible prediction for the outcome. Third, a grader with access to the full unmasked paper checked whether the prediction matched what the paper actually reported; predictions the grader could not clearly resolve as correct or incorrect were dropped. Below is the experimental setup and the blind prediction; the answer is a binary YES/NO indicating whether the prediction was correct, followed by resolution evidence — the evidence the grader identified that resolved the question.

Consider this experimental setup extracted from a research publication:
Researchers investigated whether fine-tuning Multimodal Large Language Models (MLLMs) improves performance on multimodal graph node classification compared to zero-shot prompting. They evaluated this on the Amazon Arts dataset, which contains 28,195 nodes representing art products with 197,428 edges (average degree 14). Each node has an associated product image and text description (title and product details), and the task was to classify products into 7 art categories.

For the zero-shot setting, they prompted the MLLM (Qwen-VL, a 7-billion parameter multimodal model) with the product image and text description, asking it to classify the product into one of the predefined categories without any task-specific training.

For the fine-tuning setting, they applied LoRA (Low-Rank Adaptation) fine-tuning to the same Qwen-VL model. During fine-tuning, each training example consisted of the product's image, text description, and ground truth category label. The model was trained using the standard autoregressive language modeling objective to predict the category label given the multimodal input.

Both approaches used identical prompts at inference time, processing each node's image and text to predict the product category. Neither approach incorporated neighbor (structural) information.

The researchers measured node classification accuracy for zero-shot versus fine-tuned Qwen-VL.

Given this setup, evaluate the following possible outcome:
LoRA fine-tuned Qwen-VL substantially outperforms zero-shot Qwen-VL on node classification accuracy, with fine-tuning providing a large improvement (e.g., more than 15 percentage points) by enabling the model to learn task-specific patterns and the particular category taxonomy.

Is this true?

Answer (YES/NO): YES